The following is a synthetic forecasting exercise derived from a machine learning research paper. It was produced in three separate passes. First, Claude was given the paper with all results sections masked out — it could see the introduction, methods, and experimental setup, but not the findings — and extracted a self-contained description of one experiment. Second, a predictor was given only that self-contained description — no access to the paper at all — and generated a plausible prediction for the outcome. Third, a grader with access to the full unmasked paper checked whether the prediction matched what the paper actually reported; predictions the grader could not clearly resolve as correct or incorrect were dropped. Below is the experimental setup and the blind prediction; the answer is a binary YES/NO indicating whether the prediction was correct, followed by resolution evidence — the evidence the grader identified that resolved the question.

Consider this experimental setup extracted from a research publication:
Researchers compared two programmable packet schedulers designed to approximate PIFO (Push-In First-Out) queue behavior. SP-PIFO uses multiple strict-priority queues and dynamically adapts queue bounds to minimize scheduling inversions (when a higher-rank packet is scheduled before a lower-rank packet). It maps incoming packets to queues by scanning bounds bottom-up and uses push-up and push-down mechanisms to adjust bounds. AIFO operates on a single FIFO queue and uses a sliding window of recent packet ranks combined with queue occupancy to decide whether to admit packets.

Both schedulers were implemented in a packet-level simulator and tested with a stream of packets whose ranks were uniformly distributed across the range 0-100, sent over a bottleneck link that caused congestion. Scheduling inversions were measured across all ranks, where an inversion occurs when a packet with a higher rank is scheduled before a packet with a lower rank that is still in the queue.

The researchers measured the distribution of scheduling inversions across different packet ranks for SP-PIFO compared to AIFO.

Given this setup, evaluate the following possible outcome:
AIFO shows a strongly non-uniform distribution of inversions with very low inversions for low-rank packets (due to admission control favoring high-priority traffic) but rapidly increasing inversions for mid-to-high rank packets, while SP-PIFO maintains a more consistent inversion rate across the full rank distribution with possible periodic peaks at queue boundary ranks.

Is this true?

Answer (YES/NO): NO